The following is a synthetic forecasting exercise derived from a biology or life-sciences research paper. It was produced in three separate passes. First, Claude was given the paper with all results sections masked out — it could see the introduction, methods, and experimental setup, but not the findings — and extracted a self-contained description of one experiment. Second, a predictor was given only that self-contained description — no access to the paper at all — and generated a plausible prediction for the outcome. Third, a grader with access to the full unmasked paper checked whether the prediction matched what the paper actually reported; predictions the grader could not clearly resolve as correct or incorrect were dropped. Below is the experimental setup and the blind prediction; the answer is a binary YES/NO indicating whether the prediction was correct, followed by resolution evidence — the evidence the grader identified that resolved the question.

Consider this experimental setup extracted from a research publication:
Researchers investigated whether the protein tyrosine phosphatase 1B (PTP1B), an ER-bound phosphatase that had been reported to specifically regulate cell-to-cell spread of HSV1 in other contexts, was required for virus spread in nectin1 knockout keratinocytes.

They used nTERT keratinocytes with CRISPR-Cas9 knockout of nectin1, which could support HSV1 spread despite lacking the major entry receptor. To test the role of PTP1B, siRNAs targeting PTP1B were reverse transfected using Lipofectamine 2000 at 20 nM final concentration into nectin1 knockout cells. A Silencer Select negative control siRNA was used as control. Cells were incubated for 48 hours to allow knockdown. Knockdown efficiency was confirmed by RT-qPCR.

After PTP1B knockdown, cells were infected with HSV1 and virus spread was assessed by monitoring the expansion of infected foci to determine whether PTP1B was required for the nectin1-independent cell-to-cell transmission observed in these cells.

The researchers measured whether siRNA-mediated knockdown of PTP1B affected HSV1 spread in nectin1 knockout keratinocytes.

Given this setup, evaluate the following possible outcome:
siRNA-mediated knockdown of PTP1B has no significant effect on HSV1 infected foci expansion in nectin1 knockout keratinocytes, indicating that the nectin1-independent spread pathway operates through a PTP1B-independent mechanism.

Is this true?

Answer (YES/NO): YES